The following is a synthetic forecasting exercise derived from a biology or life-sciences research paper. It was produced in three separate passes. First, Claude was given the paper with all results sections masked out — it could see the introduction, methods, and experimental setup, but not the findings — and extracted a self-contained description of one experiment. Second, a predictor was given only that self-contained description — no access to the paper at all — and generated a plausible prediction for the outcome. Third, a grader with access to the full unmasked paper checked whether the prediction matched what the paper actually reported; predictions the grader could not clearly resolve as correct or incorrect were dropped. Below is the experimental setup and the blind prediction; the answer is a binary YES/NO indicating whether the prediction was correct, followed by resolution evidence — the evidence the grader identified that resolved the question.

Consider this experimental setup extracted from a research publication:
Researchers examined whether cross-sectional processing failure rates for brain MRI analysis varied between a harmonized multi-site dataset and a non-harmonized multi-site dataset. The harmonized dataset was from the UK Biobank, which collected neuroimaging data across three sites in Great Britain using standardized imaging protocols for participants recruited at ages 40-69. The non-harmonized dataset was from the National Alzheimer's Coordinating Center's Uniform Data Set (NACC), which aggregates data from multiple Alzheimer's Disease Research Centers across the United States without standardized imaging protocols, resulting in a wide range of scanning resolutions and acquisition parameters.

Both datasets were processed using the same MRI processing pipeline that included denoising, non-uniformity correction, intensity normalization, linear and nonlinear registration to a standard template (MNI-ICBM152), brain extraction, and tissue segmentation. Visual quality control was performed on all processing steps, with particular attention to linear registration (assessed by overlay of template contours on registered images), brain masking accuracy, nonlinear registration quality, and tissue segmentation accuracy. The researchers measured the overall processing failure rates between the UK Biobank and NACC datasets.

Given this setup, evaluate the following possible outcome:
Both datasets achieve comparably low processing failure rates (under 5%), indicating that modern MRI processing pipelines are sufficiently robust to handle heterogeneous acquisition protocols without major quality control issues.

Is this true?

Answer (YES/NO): YES